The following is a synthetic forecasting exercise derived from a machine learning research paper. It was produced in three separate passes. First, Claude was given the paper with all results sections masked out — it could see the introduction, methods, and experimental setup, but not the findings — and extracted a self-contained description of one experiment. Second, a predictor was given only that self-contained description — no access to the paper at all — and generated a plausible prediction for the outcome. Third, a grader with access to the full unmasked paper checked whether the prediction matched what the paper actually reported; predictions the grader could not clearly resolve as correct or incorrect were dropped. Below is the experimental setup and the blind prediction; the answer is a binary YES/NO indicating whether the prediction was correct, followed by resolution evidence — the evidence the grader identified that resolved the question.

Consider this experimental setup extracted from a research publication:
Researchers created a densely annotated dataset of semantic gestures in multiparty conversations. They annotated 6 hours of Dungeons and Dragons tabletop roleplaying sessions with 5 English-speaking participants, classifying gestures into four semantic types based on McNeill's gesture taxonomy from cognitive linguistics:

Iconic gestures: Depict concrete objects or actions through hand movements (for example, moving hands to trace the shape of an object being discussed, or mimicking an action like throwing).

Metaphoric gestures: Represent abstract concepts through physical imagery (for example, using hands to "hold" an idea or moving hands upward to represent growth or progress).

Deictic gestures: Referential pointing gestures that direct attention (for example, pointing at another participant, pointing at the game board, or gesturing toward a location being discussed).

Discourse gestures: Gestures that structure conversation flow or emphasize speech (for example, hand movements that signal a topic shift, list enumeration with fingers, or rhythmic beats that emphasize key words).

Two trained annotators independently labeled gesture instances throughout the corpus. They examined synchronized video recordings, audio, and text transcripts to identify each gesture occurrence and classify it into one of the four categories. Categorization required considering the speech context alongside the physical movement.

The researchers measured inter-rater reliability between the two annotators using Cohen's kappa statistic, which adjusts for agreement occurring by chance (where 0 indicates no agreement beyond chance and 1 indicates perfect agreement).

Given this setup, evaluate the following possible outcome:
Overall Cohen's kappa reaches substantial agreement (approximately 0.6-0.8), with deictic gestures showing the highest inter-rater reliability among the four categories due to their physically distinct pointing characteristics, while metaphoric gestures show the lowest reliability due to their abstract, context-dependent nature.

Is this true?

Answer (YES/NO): NO